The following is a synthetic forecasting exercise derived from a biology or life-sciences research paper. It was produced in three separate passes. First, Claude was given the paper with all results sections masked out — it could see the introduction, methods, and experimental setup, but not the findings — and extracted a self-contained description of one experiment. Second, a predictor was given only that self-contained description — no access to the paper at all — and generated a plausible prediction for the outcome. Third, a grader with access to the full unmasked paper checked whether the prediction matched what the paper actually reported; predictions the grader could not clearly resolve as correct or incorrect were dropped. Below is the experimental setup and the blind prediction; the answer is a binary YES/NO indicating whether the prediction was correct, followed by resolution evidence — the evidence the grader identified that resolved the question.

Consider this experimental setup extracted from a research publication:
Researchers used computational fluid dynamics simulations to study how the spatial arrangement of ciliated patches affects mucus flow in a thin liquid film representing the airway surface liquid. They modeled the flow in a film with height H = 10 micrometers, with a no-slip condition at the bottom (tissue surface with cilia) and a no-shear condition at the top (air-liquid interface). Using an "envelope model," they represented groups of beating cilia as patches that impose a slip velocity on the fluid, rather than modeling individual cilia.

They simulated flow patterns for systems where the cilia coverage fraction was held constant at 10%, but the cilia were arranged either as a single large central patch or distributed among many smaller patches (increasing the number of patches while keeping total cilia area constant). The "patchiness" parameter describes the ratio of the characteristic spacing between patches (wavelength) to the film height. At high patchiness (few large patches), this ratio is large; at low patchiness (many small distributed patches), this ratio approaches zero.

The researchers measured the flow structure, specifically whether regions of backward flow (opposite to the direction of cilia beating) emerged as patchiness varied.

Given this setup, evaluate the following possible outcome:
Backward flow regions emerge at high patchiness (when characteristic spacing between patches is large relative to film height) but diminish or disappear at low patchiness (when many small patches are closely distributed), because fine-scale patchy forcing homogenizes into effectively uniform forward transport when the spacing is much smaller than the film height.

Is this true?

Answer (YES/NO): YES